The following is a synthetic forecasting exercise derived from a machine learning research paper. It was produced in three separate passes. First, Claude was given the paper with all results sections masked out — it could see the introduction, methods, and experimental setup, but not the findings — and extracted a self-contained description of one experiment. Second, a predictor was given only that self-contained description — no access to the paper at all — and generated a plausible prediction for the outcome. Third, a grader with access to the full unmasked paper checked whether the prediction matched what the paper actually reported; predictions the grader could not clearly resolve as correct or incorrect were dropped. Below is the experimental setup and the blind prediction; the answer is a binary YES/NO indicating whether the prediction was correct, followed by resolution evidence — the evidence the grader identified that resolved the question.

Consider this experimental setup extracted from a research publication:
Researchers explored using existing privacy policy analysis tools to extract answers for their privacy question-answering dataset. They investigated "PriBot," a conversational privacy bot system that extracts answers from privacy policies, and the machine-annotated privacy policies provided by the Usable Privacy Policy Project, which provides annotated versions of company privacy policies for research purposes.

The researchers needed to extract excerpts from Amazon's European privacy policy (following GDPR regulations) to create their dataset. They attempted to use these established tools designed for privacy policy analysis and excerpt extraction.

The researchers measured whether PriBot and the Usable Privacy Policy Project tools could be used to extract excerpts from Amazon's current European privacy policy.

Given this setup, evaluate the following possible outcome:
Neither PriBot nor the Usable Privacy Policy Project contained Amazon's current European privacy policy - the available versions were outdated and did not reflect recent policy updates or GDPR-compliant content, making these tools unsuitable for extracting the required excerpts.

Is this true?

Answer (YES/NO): NO